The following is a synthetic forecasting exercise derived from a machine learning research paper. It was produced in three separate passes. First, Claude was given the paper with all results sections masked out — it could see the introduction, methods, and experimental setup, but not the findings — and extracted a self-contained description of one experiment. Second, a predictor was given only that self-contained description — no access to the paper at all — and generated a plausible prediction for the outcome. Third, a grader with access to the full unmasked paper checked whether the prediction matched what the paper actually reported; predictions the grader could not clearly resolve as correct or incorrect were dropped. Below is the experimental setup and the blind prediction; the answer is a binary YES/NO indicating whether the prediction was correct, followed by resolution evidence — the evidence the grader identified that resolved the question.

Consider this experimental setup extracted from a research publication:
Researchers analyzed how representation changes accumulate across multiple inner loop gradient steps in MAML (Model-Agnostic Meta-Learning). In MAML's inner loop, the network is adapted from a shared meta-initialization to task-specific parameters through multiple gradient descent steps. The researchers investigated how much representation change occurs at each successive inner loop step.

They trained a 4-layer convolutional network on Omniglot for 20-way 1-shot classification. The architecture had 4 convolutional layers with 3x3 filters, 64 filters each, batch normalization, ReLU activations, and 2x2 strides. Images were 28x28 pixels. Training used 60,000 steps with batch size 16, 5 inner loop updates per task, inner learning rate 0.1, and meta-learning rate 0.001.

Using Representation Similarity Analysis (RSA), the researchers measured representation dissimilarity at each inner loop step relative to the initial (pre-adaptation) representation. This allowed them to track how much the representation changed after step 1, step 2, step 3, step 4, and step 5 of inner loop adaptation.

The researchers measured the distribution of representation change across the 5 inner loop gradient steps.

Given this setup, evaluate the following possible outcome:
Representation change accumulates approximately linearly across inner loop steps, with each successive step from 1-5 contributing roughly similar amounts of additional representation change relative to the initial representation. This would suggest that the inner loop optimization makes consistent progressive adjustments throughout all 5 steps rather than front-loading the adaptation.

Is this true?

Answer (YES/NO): NO